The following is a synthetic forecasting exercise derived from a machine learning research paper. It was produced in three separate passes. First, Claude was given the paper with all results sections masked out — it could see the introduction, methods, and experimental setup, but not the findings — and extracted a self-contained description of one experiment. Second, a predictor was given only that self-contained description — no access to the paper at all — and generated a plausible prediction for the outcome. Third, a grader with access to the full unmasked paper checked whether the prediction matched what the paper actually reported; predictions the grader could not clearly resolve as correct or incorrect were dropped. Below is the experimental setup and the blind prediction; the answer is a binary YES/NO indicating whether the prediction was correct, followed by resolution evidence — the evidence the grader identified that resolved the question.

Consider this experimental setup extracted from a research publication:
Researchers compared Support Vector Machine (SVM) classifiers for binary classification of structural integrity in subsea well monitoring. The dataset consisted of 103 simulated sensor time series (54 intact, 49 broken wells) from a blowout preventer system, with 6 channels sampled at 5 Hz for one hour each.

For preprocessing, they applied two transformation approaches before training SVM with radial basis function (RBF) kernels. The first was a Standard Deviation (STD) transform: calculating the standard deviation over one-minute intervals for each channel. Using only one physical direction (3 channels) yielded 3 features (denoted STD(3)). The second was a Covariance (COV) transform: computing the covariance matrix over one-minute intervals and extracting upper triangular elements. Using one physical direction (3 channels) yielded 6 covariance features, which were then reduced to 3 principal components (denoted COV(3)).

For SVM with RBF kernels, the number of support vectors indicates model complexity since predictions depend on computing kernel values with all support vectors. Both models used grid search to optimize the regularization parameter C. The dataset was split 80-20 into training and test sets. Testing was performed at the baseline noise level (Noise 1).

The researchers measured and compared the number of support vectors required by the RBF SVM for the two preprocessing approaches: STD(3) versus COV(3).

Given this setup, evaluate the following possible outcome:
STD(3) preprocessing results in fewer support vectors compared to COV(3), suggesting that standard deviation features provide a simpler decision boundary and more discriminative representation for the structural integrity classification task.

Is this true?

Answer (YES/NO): NO